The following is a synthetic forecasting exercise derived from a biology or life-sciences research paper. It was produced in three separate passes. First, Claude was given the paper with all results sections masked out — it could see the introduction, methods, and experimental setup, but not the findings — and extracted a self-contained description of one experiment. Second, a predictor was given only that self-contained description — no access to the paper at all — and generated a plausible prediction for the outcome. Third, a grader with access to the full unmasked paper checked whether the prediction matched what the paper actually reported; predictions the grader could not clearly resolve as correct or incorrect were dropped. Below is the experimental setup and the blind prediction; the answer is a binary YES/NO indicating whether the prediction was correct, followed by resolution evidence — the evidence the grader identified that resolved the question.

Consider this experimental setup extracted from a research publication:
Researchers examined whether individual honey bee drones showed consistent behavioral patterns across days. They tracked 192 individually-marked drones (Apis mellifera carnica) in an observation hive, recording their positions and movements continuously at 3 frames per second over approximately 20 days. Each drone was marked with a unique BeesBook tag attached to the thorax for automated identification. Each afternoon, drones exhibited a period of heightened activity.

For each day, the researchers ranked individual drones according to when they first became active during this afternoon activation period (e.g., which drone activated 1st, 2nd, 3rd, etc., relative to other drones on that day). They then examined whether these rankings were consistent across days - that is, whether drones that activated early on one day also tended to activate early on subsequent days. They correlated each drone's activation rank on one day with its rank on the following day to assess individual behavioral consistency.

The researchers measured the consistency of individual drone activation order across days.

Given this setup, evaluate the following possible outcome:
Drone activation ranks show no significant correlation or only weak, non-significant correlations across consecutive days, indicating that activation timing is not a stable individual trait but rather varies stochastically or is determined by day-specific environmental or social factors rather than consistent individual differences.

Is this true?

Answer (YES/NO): YES